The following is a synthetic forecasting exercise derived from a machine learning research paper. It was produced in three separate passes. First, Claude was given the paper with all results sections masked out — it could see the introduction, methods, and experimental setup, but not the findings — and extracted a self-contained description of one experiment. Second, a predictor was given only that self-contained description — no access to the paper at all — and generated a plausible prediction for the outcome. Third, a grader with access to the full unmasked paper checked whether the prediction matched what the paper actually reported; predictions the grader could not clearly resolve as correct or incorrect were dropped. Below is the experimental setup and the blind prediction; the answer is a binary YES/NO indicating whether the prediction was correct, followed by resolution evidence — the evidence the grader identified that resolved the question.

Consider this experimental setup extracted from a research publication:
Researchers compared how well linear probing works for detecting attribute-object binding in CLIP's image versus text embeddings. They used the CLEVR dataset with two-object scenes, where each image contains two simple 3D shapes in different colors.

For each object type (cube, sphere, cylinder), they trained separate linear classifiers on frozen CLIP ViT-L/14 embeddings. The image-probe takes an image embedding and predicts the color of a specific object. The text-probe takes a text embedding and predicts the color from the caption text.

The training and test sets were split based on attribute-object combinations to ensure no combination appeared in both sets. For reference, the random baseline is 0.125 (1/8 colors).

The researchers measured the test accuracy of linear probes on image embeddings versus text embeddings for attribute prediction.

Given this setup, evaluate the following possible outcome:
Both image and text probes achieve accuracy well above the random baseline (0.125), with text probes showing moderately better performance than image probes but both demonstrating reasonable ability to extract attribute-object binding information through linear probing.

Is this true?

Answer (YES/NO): YES